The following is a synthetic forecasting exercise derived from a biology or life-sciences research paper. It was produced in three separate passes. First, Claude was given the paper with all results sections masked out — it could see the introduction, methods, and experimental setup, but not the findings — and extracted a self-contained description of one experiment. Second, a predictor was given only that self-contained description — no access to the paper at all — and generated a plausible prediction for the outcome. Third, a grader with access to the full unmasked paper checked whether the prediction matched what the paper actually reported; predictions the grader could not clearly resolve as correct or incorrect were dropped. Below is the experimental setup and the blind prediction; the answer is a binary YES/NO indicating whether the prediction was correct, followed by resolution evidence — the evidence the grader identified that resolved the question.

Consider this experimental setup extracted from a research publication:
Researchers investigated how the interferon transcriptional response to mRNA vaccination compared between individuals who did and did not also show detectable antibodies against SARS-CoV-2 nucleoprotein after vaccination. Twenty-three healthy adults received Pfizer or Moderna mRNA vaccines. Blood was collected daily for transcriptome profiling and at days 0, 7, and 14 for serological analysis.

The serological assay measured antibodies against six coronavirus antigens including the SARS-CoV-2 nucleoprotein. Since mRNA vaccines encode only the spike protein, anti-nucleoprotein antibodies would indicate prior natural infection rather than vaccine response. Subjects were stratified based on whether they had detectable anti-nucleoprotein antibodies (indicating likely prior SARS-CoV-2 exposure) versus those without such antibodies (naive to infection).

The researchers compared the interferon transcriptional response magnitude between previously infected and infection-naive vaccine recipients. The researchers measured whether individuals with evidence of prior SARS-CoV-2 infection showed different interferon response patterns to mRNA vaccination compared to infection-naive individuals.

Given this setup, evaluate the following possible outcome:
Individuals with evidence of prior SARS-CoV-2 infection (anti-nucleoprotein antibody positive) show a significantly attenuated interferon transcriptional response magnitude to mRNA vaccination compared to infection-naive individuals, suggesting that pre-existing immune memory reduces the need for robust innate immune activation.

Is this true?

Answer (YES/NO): NO